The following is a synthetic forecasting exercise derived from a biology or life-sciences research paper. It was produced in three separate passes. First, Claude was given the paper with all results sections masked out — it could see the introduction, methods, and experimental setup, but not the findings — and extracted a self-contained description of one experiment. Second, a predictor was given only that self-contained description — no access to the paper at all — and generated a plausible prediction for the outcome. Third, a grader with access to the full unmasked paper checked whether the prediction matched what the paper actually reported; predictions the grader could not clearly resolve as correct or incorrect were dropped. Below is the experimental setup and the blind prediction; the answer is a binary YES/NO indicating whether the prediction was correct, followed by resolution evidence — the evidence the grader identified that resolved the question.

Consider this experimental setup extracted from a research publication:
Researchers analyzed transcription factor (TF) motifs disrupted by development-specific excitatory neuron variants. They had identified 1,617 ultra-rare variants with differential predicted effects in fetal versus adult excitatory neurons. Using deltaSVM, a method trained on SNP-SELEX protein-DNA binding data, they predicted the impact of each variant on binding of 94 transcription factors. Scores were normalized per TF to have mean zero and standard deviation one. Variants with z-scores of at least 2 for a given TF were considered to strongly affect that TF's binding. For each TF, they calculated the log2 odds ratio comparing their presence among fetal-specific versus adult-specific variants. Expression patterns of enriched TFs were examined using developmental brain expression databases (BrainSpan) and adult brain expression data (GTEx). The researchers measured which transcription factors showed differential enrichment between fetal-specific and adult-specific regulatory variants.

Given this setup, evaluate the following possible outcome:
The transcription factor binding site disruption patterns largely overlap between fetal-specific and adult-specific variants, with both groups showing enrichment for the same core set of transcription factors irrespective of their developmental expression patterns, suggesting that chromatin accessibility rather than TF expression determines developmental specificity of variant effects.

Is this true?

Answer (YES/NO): NO